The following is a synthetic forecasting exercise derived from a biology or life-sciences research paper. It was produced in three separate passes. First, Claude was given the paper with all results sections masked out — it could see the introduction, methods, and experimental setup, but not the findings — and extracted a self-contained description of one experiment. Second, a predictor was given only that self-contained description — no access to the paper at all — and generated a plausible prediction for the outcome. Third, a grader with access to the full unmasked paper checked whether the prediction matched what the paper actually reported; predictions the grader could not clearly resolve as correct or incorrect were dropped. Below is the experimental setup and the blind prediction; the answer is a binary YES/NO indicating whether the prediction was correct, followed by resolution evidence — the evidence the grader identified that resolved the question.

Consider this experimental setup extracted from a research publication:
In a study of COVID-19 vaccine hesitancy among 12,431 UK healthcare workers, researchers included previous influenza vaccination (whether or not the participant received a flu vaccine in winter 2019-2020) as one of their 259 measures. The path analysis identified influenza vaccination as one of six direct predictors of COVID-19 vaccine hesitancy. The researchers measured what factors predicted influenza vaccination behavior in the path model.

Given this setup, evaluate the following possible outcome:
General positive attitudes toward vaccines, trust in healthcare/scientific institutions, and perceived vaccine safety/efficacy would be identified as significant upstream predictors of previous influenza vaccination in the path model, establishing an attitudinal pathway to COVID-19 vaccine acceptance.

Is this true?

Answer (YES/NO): NO